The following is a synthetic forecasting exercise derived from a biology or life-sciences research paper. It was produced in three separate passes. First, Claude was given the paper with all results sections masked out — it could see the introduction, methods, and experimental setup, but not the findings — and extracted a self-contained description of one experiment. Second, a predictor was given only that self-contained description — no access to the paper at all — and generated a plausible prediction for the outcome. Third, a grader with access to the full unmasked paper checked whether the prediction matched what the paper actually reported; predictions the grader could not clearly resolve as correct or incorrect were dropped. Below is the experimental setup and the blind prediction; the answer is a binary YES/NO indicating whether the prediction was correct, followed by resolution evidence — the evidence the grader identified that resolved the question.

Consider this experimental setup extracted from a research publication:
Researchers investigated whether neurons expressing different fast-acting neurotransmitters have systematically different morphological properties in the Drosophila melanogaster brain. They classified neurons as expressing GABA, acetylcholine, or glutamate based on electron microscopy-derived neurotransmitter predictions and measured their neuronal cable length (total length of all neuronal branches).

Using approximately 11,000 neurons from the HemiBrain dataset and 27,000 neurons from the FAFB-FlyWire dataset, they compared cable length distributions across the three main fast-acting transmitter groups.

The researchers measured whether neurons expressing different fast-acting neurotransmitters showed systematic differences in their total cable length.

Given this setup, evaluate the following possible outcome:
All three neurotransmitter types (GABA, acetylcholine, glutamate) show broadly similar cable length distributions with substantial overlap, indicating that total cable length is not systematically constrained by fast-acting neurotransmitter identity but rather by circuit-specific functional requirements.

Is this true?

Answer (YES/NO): NO